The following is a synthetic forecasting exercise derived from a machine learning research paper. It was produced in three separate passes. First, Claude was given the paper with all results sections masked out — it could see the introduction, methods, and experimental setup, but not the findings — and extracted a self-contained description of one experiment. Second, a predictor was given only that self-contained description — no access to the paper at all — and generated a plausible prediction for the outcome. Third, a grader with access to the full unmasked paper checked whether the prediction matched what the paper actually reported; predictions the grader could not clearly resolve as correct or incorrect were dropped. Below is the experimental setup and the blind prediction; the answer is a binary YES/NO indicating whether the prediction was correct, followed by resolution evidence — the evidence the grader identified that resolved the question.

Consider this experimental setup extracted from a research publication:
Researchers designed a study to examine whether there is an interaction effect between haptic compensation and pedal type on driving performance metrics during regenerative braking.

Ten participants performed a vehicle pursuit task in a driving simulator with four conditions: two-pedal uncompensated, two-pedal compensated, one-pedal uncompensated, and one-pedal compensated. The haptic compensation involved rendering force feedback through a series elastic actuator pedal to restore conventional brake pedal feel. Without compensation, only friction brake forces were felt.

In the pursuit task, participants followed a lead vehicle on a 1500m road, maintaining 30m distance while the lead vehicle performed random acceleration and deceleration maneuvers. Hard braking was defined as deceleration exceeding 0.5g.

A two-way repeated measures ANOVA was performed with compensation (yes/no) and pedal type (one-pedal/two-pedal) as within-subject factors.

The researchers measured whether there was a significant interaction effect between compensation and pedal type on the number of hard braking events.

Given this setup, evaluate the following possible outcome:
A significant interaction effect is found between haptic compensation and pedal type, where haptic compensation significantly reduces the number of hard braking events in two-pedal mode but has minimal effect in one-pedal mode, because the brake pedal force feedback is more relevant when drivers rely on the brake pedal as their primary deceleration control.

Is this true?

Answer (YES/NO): NO